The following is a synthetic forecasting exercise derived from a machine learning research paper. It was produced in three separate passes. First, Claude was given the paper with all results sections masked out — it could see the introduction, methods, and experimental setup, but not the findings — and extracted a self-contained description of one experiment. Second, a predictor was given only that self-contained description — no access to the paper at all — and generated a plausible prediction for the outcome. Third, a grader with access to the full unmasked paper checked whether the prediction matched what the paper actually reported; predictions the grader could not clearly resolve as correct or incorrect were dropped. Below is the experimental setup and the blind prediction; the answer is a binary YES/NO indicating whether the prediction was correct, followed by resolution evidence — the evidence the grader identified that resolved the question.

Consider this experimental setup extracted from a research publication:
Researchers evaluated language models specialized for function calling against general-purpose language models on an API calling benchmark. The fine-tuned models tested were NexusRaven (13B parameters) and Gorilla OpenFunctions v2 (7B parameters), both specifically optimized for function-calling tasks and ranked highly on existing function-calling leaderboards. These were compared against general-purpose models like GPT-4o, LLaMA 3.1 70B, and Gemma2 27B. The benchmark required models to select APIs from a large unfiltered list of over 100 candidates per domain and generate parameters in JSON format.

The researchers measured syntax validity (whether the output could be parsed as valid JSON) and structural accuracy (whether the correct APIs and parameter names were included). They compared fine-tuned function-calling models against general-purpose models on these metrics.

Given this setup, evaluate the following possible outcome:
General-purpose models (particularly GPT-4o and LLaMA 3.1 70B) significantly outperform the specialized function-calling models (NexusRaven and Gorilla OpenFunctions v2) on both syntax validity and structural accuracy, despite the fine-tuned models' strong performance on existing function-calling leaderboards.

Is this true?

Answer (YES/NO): YES